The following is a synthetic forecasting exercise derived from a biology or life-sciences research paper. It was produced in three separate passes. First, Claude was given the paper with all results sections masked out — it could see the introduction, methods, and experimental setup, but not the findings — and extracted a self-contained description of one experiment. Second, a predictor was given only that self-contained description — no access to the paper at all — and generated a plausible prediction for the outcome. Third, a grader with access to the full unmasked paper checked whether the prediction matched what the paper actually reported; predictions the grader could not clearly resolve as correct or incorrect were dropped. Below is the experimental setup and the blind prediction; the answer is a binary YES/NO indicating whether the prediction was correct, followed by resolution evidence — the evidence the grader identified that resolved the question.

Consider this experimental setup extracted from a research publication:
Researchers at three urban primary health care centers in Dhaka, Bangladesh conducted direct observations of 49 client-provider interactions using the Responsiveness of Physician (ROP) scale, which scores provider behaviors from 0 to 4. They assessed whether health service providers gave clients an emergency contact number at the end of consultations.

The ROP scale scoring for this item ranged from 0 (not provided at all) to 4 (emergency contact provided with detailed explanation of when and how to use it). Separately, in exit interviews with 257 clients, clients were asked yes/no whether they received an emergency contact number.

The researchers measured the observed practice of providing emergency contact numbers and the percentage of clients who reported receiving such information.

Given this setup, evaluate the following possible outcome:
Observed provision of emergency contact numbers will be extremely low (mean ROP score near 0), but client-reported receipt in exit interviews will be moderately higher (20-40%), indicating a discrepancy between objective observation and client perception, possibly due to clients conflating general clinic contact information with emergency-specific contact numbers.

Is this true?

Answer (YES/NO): NO